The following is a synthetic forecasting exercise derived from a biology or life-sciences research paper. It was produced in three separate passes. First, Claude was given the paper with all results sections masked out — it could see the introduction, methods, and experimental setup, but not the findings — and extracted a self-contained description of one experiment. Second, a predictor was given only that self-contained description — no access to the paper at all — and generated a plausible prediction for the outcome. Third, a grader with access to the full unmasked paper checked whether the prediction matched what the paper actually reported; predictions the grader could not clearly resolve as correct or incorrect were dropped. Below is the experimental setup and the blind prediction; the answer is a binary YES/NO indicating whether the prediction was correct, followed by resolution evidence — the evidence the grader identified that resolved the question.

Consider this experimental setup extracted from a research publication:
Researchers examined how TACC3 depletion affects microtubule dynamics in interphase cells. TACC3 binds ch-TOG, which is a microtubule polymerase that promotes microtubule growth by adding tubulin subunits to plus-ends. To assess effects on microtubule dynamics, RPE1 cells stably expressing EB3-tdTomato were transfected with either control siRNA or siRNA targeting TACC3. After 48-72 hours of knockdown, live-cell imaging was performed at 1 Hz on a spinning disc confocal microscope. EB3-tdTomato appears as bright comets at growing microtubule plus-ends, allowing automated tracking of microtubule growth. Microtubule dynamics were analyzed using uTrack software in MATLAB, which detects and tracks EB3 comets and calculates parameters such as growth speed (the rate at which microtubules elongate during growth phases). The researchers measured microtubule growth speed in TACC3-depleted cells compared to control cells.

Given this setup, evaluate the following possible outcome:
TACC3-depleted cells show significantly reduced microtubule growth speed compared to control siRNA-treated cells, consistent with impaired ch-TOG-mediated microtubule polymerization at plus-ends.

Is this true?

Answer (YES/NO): NO